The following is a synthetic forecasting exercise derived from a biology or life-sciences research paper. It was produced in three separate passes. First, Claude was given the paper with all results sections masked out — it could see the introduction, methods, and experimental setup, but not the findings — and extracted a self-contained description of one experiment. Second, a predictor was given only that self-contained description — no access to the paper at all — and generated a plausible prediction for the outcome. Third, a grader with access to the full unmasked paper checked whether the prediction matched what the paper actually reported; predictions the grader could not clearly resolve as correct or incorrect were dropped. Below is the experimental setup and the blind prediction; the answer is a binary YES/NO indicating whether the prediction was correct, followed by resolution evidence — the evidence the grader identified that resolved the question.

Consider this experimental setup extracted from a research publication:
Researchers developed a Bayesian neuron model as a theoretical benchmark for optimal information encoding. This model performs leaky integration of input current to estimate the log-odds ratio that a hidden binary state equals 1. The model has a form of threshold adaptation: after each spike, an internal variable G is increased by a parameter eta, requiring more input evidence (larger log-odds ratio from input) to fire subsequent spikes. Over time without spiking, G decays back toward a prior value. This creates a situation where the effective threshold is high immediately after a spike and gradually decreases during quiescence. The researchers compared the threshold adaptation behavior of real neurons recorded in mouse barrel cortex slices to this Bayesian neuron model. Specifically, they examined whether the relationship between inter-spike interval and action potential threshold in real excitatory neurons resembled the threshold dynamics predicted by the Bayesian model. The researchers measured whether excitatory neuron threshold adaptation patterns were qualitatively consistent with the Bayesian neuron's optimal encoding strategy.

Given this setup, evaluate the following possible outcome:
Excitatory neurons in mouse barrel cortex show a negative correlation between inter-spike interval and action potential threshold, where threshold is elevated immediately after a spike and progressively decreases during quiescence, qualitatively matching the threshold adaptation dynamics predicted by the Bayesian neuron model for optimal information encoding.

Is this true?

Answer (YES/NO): YES